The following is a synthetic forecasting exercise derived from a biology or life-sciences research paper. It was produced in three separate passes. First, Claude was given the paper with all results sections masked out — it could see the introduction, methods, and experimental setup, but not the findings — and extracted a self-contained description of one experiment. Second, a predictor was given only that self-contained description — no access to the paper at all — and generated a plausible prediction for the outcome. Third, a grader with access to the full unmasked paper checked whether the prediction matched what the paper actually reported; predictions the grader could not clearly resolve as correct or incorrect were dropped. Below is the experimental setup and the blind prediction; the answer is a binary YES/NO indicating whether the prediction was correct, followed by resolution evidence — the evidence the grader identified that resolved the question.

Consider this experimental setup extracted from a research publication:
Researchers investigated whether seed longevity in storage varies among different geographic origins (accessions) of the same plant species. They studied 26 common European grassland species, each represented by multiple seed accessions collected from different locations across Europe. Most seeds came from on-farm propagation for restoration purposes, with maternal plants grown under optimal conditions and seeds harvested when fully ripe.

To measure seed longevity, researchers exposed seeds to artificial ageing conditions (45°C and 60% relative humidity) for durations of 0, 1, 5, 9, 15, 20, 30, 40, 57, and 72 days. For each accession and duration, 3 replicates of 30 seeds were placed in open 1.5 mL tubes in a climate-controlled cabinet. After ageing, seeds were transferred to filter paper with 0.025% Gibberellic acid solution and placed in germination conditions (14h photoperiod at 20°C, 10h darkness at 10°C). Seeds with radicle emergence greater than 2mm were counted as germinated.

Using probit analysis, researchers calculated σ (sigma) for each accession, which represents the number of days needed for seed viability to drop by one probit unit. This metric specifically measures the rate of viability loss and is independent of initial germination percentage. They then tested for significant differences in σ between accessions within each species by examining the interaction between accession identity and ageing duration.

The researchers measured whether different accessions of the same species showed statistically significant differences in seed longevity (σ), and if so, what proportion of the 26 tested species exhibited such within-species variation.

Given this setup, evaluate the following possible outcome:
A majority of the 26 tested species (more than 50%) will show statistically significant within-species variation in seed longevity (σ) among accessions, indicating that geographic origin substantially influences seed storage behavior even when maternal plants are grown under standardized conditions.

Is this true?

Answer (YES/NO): YES